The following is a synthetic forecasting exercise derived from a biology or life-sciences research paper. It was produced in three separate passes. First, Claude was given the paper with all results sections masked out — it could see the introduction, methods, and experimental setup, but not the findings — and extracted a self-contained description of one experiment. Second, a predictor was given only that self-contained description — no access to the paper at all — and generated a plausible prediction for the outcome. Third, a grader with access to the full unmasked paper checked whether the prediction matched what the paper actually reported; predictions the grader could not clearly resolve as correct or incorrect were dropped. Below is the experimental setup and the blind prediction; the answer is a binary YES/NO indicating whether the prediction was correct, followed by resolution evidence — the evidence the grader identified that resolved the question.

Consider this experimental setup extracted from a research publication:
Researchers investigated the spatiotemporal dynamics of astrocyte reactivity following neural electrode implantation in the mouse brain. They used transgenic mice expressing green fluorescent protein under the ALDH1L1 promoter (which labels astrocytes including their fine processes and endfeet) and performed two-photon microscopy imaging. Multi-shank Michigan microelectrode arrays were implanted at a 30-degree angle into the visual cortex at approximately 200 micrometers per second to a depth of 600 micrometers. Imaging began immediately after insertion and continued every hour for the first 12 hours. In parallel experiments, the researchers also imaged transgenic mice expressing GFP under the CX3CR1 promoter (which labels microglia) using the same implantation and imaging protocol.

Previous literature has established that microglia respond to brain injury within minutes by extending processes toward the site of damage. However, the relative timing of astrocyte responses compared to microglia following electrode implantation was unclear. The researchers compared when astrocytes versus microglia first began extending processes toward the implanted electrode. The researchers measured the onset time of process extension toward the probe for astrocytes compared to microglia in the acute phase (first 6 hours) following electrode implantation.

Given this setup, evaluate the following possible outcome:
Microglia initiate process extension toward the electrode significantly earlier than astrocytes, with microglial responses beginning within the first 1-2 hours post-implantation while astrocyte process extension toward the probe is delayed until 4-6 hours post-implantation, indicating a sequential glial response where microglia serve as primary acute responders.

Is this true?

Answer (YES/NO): NO